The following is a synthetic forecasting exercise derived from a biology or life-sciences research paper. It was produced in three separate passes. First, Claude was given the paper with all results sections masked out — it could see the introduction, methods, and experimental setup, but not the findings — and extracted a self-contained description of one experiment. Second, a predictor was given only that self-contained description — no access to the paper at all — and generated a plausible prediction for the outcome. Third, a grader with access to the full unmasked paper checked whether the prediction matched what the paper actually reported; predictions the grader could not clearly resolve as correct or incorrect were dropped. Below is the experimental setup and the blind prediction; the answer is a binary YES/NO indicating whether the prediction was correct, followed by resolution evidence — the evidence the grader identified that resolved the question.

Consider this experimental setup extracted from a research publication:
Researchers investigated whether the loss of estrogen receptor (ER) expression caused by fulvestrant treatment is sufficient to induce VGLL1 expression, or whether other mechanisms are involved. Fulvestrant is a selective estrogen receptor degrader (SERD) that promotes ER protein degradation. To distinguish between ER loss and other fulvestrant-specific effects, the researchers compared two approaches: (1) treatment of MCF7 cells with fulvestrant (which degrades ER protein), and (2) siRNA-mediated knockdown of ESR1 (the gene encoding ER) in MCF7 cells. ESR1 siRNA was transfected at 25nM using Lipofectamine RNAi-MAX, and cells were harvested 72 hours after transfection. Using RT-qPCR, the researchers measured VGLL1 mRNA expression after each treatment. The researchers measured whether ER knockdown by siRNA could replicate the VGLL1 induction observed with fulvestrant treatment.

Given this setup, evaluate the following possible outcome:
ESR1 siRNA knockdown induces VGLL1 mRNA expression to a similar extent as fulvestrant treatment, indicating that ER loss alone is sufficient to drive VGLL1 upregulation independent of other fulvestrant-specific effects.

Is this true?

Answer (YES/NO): YES